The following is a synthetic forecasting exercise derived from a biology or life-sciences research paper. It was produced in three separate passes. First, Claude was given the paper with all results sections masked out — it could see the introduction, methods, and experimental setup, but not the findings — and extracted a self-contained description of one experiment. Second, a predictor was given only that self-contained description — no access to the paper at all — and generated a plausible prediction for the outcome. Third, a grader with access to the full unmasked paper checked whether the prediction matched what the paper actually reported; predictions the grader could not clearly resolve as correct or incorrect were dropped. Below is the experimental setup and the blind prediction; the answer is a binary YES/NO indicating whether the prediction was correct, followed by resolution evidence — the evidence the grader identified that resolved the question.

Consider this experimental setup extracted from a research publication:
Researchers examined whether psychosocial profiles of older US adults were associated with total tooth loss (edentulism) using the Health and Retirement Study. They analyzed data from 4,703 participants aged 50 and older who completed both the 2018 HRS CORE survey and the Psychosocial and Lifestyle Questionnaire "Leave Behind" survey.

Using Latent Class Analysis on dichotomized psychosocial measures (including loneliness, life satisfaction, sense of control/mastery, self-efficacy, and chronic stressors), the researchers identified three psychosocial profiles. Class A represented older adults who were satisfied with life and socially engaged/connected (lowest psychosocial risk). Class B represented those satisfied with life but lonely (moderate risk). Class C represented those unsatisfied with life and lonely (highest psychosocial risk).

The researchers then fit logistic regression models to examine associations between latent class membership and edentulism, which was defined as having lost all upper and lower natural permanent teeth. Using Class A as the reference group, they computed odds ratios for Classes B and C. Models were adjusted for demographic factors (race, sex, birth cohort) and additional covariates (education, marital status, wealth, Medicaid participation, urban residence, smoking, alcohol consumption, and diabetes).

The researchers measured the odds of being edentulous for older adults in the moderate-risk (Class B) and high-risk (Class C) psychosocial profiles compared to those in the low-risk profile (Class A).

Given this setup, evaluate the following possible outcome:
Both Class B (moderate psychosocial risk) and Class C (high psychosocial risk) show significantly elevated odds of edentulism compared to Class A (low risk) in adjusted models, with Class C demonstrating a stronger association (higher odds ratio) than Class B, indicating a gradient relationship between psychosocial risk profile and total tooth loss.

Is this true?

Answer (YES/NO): NO